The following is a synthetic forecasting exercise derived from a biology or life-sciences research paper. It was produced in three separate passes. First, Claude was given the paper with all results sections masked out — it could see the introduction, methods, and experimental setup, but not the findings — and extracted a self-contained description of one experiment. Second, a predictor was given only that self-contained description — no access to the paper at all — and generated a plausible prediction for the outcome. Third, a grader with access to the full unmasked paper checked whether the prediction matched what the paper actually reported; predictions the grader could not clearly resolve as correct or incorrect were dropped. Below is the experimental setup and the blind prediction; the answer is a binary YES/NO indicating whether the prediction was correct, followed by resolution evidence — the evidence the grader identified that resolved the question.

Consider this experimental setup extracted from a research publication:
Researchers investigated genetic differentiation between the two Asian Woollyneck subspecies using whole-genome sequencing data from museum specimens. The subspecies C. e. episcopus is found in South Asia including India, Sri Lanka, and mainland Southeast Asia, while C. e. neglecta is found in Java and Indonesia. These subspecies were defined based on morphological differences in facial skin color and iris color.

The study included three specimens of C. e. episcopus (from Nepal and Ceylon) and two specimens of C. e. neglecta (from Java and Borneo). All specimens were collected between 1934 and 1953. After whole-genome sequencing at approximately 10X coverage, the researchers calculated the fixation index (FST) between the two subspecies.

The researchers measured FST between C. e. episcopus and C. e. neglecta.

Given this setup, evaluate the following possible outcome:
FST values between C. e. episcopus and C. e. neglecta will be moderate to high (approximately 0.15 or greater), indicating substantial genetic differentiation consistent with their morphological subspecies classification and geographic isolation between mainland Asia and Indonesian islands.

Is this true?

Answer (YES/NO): NO